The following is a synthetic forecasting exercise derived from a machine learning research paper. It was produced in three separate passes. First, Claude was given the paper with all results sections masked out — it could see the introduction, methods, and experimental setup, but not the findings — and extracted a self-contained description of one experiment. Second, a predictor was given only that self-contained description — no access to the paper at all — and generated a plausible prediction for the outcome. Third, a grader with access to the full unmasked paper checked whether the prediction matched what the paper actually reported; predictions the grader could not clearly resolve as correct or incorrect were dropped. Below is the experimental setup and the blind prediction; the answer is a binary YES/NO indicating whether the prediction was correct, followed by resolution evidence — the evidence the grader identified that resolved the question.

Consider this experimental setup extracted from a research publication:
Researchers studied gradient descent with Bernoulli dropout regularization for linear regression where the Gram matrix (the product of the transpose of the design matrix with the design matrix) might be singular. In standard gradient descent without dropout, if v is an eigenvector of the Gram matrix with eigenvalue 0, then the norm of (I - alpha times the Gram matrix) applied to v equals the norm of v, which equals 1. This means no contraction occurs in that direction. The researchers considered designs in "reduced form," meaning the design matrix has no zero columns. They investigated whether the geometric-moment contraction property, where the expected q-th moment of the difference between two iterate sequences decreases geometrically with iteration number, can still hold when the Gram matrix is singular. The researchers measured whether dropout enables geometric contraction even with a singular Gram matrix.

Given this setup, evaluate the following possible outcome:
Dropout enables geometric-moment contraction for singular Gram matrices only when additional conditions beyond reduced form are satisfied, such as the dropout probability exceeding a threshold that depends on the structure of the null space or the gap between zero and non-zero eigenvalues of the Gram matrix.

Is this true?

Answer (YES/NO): NO